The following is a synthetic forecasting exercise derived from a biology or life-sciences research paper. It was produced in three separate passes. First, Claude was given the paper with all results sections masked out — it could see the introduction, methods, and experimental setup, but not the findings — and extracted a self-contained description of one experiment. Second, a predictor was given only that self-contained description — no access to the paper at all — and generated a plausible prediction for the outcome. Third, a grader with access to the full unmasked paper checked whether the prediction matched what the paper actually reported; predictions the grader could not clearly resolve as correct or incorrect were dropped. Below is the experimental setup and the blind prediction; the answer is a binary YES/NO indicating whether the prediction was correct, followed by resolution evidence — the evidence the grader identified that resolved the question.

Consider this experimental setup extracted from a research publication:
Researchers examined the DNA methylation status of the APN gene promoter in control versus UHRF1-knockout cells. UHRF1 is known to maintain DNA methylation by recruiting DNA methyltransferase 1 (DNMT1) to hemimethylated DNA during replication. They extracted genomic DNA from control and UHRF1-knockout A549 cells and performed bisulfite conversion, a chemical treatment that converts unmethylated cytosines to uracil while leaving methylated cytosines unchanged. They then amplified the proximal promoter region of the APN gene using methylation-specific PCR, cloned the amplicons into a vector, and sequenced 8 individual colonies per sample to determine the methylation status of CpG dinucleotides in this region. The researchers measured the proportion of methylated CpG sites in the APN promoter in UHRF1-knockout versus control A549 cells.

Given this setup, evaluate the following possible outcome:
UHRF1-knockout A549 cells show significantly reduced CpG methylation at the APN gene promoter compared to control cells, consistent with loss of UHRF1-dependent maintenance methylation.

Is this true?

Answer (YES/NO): YES